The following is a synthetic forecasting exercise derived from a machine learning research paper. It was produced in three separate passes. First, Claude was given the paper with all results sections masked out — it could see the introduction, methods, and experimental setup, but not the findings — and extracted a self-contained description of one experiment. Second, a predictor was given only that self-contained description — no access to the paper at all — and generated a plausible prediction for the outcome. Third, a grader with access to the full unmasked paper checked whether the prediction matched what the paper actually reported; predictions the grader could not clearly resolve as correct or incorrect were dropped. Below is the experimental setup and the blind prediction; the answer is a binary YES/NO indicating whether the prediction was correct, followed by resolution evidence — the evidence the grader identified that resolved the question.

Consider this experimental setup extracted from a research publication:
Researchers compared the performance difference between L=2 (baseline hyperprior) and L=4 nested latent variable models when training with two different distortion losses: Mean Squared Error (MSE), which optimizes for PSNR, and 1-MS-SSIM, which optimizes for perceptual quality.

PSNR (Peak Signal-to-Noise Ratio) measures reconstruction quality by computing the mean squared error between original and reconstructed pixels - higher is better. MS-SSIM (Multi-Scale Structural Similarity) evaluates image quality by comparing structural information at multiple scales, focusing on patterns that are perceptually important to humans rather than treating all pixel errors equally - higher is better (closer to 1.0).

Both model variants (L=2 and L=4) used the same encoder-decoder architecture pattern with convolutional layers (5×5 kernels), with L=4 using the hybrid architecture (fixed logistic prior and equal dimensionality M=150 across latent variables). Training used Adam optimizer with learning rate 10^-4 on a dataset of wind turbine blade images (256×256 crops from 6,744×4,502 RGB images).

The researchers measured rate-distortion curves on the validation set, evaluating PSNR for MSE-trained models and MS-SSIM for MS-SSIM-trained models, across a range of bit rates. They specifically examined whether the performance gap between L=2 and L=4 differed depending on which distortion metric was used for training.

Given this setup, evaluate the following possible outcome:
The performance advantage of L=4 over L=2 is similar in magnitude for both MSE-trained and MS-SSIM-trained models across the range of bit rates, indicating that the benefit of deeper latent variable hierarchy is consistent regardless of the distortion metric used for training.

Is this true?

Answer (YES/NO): NO